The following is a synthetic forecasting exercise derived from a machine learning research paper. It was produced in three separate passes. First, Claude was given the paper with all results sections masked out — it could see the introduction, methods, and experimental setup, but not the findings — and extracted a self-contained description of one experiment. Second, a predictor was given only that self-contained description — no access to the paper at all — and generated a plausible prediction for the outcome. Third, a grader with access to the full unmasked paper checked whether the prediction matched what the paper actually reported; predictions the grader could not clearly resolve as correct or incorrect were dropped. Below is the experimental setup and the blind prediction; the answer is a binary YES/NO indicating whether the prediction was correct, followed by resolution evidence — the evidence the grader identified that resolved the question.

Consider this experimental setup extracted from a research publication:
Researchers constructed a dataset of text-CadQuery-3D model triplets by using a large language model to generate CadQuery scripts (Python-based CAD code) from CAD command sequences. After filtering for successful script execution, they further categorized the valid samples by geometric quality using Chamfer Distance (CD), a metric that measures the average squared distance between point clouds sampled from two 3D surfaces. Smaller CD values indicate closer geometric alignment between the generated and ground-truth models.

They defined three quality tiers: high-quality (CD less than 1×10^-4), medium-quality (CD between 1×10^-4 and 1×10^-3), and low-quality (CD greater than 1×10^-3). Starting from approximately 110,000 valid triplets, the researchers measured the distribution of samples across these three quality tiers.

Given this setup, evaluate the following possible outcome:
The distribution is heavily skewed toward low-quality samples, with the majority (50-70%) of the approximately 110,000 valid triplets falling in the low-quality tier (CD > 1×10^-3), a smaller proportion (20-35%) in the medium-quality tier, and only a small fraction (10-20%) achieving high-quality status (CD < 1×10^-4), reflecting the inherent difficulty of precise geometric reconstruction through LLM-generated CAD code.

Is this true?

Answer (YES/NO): NO